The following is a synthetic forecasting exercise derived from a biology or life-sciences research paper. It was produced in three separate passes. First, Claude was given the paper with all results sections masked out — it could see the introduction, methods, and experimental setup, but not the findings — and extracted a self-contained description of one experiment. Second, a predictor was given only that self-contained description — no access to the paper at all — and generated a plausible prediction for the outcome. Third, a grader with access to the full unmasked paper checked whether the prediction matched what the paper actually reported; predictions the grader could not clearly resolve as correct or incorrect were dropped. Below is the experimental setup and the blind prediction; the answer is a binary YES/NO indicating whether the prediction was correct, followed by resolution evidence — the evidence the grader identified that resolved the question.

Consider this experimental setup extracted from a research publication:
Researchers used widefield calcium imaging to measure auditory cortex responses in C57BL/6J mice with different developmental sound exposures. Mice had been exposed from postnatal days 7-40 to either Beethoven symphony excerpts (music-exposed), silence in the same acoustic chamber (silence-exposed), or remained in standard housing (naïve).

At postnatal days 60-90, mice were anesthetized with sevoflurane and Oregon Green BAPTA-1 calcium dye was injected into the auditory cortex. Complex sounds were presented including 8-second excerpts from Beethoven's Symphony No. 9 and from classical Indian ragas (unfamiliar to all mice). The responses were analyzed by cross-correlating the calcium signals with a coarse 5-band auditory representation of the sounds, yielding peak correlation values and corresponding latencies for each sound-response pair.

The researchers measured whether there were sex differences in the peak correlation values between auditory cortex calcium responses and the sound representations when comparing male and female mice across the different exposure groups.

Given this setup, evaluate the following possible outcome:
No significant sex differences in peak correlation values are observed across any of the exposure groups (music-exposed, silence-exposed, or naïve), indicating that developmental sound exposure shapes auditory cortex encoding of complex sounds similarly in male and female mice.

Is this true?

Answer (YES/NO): NO